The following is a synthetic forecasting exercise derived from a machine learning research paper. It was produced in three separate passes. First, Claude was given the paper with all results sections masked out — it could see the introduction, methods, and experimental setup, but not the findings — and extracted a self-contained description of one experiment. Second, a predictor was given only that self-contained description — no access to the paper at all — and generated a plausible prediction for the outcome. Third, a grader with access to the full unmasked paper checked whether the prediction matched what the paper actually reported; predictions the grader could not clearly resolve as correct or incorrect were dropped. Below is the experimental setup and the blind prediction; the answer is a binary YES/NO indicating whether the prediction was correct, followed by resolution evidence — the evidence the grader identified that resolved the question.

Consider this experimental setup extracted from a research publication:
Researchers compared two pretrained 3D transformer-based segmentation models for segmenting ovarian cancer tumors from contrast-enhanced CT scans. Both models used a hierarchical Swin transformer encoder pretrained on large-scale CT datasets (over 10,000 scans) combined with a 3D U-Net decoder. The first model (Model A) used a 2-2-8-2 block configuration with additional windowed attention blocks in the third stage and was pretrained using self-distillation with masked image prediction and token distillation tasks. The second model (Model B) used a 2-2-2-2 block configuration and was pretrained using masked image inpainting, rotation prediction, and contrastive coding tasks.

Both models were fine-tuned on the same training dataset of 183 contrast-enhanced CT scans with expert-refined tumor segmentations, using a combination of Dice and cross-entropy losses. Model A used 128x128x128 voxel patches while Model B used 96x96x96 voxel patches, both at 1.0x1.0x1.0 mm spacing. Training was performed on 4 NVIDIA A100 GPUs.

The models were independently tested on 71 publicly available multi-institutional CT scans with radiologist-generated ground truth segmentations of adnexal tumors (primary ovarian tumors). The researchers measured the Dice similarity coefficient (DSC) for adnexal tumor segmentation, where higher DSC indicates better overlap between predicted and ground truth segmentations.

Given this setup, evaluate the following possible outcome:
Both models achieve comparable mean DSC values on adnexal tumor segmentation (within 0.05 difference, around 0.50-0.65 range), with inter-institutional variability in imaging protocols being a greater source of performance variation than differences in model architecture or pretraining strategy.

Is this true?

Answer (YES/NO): NO